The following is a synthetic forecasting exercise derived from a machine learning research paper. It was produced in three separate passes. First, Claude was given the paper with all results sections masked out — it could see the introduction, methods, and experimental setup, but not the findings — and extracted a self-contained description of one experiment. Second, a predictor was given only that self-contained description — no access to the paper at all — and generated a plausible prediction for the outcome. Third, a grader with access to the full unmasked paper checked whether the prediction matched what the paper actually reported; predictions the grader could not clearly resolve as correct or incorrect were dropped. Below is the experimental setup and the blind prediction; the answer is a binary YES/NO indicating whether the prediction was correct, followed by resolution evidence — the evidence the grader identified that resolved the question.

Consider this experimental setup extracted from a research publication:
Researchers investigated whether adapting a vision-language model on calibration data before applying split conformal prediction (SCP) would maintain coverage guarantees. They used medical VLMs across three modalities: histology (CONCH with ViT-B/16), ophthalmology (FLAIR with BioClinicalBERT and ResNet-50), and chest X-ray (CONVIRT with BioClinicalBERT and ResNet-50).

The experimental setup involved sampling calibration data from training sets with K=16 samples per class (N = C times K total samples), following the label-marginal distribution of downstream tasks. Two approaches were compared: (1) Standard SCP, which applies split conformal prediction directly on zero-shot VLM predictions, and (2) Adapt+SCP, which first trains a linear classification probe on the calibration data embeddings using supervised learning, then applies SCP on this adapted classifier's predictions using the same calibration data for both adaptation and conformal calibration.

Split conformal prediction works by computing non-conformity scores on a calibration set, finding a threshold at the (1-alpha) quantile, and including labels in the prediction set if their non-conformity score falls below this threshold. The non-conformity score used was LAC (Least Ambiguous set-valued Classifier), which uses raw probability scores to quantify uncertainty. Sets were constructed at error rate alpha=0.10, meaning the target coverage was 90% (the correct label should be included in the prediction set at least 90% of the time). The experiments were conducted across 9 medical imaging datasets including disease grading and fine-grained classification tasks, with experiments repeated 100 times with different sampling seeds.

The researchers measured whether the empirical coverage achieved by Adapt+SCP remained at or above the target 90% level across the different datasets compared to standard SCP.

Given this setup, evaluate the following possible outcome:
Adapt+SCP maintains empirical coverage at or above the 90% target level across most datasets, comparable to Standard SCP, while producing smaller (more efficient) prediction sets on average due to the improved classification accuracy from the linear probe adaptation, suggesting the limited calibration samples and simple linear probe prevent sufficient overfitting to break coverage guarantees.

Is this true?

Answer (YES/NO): NO